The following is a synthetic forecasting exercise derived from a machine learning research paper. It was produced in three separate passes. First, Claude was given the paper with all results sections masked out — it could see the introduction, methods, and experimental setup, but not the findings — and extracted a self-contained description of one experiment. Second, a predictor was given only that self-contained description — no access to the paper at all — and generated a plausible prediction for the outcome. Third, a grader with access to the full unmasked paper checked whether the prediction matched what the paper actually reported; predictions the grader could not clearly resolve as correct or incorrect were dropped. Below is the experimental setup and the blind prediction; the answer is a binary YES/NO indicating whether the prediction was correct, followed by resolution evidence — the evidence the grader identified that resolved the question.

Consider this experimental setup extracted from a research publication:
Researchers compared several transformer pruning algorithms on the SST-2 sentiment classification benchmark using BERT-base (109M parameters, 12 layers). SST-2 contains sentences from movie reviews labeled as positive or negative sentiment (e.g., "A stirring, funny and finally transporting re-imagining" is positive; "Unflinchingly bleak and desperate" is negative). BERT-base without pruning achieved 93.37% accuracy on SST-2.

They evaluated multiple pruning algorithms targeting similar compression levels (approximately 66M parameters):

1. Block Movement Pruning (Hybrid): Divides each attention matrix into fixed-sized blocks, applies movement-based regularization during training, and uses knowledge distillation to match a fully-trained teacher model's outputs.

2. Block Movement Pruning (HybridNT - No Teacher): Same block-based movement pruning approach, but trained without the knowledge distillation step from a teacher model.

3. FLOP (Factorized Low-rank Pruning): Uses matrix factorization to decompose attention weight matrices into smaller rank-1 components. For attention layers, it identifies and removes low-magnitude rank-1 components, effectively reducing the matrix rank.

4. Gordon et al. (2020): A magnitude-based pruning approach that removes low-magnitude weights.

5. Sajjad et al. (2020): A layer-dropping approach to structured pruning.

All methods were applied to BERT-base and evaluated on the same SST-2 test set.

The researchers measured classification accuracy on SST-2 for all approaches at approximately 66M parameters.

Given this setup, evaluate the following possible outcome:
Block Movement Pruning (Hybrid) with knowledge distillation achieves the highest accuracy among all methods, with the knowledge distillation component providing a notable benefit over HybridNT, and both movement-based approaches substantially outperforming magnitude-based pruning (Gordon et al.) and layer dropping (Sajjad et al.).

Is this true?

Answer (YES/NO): NO